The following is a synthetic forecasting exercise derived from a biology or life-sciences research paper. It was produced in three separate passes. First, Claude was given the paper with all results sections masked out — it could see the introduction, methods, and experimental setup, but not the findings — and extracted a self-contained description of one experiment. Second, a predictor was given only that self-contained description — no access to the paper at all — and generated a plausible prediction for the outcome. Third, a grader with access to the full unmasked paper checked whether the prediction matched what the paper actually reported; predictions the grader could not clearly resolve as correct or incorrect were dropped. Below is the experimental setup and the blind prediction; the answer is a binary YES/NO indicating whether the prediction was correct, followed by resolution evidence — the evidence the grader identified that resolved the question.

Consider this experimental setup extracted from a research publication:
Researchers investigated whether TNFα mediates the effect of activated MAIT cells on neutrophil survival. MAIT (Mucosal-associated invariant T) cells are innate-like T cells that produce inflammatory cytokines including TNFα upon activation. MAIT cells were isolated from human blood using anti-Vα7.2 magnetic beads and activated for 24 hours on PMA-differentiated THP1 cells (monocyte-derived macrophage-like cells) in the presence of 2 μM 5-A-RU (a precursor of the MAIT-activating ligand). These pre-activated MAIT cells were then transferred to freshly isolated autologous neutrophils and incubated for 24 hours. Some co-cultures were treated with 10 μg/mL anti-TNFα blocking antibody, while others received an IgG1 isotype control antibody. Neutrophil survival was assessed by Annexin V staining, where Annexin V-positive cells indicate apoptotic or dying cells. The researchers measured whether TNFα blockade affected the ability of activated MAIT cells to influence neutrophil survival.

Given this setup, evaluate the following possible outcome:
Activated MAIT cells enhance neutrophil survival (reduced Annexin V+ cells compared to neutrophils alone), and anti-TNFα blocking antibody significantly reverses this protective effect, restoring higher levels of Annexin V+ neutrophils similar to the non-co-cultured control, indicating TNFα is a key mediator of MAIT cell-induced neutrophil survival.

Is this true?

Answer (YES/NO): NO